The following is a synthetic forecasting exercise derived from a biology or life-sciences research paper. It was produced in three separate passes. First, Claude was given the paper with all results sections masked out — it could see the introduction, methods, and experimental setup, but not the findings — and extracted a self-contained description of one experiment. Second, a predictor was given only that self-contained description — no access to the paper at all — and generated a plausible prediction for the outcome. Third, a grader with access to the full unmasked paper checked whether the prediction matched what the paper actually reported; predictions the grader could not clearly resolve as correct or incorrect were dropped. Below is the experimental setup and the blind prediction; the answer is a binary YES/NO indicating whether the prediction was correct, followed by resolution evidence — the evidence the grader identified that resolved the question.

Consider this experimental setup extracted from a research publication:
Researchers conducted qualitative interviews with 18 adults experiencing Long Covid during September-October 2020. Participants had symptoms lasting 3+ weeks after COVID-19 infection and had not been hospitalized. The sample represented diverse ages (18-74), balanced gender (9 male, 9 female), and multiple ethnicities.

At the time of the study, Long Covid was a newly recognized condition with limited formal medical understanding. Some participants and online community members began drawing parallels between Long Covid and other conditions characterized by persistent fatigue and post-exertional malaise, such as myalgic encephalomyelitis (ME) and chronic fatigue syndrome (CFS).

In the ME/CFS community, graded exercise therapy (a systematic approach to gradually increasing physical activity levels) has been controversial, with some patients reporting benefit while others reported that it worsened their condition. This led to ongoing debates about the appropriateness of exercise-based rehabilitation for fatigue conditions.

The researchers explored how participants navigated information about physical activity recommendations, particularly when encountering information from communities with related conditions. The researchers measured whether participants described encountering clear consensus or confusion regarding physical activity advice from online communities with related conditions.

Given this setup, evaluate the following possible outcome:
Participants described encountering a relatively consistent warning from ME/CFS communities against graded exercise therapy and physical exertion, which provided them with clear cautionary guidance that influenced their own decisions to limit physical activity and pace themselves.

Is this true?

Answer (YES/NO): NO